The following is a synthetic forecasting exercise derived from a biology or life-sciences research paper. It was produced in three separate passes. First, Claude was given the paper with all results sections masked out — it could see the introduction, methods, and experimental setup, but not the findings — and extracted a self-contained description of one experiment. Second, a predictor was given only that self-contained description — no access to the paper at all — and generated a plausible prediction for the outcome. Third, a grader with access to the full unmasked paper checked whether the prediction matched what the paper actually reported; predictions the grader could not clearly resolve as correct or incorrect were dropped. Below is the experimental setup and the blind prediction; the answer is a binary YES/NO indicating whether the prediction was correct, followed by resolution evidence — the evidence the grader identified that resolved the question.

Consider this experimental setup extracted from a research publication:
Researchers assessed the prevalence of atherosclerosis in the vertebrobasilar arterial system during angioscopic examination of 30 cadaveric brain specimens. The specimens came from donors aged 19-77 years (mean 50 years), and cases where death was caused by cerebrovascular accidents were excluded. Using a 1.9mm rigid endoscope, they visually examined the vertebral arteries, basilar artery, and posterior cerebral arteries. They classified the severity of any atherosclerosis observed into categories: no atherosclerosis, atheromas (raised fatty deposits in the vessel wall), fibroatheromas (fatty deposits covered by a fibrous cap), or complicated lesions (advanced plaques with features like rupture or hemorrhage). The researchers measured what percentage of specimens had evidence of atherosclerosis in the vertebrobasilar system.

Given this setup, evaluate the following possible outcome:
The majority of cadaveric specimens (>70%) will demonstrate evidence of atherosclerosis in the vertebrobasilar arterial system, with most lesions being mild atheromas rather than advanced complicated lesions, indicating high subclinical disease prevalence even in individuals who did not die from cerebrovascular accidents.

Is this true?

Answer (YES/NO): NO